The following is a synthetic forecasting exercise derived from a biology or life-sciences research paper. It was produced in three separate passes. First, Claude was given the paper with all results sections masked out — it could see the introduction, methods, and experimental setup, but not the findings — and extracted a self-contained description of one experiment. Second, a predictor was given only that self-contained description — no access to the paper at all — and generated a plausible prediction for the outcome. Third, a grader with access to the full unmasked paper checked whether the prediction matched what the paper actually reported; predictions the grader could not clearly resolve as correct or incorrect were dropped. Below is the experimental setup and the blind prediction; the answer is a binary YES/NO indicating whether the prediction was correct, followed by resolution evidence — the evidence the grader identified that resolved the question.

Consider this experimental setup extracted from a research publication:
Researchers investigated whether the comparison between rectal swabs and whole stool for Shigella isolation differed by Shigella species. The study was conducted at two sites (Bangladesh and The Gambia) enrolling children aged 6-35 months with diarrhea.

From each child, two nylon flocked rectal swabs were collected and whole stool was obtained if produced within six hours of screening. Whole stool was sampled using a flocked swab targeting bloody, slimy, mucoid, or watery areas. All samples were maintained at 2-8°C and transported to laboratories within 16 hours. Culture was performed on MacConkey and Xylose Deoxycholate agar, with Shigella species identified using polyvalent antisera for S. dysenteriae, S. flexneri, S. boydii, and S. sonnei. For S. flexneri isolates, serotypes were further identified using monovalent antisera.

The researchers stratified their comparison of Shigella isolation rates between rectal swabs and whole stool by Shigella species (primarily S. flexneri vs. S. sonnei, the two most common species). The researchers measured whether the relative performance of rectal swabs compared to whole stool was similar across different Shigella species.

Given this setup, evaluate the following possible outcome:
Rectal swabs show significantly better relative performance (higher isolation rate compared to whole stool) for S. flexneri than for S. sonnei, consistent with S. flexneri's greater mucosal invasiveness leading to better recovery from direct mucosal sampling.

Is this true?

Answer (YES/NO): NO